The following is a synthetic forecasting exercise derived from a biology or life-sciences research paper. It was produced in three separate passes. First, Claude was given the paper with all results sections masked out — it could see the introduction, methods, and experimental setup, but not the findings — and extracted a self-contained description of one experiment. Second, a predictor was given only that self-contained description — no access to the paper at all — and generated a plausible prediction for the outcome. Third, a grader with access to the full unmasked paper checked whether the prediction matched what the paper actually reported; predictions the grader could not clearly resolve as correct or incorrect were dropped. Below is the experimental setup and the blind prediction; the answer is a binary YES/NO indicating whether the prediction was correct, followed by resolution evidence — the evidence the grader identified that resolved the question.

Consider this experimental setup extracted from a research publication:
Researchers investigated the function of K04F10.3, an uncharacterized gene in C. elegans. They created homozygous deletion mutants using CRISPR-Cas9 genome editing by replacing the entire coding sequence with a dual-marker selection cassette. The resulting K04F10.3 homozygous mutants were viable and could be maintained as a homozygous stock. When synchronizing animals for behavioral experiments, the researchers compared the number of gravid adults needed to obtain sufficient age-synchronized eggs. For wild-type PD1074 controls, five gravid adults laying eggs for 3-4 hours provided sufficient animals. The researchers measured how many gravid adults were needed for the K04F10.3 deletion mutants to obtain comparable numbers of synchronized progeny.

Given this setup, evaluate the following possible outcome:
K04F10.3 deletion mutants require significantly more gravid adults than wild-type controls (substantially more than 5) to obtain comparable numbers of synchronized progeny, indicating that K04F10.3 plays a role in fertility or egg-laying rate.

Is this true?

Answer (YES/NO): YES